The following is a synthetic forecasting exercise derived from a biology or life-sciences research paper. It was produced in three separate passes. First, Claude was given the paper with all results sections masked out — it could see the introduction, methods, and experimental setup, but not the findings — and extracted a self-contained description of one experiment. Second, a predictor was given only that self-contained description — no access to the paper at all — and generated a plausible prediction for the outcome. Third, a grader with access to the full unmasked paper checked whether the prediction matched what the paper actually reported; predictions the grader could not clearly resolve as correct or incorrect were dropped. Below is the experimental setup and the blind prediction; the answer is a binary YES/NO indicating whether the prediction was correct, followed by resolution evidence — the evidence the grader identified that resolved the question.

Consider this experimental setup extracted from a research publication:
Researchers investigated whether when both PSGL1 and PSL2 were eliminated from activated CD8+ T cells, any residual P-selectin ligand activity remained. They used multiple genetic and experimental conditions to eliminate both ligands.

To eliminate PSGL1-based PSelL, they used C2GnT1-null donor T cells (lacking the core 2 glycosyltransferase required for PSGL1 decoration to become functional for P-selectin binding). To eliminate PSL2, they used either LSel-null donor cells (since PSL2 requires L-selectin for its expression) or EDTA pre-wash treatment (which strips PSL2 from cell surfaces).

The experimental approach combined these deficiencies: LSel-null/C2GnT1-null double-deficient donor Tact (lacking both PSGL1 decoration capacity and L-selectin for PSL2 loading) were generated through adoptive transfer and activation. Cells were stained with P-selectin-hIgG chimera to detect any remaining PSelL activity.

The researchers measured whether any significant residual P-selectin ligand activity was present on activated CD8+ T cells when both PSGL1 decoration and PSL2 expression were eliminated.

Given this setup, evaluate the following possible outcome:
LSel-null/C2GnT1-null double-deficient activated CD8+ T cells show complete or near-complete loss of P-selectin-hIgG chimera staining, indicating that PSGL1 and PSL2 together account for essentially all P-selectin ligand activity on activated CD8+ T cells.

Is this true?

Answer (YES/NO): YES